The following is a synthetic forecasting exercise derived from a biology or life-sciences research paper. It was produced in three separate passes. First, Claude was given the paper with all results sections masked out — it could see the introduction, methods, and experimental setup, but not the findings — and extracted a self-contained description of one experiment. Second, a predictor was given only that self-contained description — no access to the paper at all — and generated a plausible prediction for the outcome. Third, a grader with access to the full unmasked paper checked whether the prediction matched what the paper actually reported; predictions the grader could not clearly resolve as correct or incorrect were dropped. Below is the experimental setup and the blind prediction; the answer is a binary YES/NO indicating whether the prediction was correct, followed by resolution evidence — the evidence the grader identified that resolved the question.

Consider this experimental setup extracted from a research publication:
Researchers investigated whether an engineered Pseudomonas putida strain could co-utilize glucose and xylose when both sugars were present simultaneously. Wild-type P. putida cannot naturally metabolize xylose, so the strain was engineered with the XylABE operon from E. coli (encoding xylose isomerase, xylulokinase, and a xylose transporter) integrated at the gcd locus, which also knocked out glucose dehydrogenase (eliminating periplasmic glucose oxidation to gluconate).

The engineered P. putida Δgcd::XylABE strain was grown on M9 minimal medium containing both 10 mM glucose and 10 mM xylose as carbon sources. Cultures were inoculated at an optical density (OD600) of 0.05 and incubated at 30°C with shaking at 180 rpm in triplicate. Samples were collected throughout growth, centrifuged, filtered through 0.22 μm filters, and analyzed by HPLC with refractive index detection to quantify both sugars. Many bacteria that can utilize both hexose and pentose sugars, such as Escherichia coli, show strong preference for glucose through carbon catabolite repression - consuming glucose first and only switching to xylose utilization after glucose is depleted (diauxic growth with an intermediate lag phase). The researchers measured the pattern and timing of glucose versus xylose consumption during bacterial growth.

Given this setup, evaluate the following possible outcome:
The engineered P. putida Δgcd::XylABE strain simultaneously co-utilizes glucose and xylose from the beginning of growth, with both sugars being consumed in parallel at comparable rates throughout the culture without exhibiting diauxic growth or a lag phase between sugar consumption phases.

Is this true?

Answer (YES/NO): NO